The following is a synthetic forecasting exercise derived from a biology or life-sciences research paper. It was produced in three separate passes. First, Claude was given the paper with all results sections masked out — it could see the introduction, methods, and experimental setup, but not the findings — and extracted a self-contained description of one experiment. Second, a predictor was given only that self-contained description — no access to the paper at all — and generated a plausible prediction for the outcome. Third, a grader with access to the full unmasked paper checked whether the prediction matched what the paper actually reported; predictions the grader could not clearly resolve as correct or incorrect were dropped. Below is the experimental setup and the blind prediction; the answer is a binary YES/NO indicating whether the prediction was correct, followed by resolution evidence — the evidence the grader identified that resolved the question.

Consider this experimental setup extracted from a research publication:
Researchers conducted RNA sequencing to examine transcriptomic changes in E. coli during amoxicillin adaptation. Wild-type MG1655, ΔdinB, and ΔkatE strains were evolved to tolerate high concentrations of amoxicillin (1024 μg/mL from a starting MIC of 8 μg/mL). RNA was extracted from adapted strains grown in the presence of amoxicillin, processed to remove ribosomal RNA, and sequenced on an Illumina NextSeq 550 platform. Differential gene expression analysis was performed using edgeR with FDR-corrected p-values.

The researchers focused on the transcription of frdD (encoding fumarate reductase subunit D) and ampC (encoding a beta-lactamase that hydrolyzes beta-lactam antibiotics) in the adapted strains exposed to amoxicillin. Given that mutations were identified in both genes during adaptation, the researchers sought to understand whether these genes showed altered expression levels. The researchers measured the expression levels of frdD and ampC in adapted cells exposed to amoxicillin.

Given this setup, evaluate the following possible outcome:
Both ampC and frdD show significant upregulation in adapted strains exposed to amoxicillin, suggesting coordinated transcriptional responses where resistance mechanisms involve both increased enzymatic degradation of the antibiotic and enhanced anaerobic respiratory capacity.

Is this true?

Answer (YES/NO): YES